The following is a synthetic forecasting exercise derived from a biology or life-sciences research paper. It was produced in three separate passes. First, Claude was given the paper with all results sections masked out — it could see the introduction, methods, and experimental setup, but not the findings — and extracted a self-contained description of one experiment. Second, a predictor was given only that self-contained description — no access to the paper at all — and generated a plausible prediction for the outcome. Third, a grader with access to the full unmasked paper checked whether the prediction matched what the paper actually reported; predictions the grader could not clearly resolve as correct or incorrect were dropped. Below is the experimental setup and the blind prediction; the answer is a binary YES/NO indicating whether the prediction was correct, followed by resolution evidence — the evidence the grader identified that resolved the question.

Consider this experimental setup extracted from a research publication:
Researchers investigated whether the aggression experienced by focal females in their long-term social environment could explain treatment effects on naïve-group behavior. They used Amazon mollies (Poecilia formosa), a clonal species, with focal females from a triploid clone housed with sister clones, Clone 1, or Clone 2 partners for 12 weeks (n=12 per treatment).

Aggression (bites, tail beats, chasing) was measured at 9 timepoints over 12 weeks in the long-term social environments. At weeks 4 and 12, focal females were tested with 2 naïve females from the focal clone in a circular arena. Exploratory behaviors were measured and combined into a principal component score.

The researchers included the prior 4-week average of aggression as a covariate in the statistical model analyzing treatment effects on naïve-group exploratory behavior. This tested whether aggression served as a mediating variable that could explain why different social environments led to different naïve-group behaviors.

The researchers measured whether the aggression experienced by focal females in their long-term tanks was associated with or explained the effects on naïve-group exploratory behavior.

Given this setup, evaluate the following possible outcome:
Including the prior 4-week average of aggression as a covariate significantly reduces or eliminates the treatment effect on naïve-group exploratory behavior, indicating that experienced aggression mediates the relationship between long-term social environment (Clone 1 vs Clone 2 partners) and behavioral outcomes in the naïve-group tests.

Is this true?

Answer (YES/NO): NO